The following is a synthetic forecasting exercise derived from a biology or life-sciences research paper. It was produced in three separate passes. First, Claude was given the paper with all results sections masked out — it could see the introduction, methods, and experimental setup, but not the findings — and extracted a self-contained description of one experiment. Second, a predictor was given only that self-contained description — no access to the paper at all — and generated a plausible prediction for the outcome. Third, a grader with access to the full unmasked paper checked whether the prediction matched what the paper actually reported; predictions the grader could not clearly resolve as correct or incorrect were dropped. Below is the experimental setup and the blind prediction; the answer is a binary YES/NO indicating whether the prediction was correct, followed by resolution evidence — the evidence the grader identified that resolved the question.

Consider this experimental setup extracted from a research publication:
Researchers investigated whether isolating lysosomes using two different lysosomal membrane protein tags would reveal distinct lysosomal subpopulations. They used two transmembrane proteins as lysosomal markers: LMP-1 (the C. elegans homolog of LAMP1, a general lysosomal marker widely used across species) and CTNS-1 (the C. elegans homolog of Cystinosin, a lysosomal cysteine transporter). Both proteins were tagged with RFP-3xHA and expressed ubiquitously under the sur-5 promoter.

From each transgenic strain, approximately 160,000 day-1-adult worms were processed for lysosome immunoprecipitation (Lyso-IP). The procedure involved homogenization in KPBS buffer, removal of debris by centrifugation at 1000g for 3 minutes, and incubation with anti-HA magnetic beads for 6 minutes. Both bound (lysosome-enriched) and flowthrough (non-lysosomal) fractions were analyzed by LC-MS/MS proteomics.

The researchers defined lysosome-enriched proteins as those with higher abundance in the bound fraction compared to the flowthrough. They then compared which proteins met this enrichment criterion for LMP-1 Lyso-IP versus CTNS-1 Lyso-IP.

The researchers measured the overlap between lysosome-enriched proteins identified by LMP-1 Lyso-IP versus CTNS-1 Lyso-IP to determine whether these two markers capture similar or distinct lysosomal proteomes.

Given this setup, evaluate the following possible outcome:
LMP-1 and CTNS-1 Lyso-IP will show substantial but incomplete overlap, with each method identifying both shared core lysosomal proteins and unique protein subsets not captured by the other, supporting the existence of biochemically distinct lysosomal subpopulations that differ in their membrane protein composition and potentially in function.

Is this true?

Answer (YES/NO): YES